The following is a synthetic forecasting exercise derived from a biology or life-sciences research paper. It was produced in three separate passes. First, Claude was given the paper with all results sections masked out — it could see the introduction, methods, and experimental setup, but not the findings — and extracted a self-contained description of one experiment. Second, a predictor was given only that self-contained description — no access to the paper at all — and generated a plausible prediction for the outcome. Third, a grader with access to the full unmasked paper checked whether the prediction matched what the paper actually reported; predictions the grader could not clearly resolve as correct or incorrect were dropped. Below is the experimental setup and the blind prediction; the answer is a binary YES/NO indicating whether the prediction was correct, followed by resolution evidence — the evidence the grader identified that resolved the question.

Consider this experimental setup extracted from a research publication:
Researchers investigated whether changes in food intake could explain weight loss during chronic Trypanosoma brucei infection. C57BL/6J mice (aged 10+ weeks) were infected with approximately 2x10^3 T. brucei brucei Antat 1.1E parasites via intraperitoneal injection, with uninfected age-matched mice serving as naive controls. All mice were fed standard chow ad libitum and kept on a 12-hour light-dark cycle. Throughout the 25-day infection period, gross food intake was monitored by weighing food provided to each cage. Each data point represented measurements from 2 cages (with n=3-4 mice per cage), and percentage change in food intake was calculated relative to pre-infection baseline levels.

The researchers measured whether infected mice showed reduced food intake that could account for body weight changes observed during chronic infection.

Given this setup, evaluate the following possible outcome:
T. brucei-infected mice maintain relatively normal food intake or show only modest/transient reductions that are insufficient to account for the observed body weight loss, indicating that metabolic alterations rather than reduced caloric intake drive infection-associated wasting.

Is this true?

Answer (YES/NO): NO